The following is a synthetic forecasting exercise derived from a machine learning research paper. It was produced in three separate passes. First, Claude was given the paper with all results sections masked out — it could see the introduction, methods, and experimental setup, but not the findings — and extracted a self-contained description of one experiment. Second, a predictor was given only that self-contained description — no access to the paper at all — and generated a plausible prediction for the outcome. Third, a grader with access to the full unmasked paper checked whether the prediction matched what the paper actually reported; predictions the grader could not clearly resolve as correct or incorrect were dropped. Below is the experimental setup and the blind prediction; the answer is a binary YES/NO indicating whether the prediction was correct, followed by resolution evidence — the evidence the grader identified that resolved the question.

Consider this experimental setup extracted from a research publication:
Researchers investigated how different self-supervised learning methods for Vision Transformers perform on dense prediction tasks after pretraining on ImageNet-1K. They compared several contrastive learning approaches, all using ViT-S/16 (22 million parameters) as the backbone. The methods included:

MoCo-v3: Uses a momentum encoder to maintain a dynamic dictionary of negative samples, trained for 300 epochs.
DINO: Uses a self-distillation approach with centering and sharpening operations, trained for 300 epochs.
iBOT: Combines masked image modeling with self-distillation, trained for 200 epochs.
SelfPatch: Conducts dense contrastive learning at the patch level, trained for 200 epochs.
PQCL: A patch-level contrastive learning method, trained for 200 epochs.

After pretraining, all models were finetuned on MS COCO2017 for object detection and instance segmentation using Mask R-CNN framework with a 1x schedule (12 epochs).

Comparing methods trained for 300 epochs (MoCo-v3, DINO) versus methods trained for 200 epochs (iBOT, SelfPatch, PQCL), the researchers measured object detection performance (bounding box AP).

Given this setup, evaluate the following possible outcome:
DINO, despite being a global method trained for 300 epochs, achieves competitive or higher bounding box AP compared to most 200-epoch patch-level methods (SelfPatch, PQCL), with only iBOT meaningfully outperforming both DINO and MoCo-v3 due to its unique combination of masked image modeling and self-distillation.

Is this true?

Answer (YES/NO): NO